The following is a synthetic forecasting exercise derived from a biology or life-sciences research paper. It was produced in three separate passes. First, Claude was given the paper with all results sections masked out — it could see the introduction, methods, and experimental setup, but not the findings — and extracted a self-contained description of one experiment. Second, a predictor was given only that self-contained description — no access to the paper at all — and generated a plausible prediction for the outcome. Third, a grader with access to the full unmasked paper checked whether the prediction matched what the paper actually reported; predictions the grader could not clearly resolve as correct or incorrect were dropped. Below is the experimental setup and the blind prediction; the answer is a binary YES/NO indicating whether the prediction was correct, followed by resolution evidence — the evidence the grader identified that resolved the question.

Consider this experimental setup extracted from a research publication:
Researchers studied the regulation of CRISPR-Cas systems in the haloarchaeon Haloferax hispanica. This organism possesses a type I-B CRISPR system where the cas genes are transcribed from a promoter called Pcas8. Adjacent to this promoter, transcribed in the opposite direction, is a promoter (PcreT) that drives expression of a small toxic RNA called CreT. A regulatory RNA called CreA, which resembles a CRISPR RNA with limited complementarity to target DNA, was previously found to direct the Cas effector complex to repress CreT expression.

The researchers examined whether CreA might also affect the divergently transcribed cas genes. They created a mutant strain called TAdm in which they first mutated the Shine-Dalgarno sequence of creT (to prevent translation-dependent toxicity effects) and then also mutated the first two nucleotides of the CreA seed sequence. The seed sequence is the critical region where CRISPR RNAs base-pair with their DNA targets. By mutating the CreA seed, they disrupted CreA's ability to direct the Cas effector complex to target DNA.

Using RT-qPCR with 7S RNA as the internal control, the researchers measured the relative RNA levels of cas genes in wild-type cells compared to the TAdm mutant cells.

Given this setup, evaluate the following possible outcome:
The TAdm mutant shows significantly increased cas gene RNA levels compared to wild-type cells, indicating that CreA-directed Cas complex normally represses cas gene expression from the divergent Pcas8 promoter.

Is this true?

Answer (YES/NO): YES